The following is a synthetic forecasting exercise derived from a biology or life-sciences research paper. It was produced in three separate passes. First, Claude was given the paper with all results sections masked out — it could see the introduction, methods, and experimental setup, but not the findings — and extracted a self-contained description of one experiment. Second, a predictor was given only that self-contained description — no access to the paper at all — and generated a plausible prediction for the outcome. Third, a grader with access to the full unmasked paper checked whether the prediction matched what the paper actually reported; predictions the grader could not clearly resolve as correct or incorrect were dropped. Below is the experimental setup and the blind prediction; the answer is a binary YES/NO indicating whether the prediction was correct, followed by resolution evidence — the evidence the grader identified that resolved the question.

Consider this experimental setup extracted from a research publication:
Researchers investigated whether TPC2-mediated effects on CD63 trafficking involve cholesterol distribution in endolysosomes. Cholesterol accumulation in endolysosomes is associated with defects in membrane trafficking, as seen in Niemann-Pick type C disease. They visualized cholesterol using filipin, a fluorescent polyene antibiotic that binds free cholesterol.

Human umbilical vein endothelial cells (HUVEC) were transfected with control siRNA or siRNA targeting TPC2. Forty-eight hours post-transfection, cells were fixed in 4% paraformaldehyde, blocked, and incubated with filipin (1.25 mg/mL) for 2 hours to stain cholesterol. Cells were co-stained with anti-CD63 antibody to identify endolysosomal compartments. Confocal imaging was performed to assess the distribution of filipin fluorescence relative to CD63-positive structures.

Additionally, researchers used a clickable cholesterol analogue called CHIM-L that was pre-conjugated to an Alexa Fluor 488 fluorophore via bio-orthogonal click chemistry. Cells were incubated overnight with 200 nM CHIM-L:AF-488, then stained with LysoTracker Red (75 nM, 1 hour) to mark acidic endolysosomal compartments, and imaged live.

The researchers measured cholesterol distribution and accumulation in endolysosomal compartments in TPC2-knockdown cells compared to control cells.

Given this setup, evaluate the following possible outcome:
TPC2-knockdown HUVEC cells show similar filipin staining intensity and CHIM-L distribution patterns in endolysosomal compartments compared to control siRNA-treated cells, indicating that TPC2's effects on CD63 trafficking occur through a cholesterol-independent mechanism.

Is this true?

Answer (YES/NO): NO